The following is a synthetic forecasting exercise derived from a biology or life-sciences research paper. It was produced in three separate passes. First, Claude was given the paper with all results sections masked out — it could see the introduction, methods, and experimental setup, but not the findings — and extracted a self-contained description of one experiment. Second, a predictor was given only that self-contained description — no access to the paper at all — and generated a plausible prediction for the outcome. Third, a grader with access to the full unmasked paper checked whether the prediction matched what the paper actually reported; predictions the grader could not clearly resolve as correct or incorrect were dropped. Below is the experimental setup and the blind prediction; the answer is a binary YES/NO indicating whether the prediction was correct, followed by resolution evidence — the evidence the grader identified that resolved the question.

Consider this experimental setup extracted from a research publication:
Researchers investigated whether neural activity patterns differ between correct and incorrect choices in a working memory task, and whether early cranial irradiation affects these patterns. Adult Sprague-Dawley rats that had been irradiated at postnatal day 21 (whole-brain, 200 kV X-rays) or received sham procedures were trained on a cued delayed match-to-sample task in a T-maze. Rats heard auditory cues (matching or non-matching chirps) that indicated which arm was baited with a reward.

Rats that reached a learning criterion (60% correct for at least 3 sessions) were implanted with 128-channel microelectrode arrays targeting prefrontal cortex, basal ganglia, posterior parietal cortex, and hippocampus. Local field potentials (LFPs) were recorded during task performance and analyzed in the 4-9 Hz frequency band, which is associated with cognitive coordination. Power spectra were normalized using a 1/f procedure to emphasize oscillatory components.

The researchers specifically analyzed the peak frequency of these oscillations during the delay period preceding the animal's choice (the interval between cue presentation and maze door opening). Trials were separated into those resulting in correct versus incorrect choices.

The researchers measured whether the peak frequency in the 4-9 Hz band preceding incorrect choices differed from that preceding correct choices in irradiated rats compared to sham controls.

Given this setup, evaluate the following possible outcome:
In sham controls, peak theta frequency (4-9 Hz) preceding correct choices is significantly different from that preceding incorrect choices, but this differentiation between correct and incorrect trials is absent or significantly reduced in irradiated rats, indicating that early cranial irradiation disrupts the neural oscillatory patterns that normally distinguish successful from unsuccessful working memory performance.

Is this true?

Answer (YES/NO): NO